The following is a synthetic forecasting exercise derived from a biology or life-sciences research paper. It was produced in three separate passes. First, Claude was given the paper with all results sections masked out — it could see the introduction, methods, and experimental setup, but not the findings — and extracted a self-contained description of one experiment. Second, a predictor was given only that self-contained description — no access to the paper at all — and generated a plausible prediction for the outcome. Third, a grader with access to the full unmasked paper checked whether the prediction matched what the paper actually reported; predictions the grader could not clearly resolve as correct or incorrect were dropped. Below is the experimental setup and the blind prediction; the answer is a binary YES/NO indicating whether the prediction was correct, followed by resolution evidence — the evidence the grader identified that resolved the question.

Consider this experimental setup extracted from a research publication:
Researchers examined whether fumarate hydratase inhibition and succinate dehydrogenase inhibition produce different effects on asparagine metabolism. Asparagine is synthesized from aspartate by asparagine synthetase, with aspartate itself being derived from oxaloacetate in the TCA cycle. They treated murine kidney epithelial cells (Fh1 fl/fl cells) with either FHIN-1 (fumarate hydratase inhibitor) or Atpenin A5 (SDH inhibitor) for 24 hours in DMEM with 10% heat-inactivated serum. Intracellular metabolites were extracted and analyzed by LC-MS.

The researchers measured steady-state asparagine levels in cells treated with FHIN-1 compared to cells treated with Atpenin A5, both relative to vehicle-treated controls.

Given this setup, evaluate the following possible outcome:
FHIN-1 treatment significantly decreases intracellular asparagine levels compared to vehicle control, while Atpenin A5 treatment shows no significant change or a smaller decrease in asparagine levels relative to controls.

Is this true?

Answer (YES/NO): NO